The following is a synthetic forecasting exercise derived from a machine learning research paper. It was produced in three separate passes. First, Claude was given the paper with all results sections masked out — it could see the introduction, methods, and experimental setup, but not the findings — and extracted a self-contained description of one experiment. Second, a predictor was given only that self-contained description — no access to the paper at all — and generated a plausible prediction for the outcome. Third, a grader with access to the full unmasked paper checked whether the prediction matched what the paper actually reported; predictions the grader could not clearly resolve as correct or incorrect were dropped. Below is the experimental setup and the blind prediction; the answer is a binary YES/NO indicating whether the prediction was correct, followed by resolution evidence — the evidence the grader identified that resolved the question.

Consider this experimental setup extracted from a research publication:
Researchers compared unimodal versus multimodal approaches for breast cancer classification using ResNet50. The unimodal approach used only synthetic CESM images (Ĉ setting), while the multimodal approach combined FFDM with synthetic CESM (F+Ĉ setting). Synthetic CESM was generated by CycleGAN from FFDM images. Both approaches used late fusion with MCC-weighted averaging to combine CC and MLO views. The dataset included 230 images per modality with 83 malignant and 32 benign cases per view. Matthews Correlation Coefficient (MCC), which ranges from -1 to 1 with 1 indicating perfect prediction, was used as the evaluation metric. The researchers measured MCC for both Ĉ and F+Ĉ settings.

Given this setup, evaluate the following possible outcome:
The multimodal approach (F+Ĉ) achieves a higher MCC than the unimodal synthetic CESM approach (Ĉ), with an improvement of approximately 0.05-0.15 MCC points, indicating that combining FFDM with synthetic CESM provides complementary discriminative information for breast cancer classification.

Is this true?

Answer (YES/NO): NO